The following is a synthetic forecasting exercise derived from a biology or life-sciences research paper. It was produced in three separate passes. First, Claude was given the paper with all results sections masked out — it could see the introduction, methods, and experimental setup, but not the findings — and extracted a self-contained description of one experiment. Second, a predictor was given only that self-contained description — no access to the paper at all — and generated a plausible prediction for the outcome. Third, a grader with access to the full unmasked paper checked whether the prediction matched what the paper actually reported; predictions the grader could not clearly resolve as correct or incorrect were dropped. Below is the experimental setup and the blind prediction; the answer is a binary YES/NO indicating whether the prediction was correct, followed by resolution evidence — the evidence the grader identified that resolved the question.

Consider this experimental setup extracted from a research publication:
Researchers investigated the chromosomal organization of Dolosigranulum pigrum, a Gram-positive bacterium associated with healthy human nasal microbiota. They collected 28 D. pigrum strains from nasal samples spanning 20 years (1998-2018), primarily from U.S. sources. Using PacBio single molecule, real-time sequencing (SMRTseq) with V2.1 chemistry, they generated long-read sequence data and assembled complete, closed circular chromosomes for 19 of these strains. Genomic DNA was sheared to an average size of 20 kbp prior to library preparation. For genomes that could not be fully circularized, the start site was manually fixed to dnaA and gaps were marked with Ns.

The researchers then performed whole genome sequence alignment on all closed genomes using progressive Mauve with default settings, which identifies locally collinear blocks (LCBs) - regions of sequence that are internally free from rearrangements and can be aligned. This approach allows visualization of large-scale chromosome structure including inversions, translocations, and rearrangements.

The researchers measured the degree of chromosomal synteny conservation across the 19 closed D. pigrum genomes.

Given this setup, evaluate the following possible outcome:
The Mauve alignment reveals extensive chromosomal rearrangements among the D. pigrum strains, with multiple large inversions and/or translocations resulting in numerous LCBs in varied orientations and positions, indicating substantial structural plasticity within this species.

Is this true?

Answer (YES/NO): NO